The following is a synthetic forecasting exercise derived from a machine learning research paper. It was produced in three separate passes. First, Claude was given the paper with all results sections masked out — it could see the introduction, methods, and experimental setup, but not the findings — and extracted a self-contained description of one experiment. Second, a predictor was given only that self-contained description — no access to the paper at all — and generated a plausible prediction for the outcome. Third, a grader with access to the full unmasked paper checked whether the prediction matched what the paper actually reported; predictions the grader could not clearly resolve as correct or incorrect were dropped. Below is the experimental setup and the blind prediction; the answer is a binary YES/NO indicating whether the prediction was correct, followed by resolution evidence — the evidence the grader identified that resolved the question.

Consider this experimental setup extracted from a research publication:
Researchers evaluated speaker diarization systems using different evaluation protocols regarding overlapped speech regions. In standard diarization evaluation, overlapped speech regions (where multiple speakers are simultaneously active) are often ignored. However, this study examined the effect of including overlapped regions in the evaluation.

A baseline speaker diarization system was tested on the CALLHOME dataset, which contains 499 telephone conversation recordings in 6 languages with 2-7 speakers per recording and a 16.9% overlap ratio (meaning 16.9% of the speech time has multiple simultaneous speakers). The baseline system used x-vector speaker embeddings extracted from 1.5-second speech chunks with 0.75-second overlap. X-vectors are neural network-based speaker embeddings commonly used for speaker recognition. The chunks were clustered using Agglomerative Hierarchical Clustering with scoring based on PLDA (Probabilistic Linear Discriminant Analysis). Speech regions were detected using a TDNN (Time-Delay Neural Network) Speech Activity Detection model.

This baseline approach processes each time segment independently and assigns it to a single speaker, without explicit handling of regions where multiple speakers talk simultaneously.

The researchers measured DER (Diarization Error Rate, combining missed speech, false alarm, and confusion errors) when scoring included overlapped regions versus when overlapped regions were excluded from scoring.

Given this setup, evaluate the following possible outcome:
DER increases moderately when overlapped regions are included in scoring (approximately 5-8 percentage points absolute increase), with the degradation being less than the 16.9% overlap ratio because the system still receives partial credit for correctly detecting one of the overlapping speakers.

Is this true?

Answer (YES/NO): NO